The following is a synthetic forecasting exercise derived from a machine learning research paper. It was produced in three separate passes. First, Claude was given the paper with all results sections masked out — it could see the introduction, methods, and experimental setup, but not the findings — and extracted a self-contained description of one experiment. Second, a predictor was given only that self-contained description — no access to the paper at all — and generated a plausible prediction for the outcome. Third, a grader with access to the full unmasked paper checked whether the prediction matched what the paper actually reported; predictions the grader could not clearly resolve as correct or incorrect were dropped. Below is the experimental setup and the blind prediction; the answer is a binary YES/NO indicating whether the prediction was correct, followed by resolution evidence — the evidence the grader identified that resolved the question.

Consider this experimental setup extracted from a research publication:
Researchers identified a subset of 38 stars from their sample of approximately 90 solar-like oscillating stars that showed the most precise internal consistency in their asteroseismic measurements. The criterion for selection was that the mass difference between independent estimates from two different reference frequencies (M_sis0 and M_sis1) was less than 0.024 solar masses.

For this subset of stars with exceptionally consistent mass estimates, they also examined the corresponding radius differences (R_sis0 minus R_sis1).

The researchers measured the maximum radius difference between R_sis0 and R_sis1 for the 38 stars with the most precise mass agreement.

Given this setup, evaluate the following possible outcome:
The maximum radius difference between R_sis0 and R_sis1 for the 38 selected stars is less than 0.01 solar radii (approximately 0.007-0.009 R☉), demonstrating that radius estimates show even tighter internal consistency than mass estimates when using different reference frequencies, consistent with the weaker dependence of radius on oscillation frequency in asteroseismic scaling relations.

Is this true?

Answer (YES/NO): YES